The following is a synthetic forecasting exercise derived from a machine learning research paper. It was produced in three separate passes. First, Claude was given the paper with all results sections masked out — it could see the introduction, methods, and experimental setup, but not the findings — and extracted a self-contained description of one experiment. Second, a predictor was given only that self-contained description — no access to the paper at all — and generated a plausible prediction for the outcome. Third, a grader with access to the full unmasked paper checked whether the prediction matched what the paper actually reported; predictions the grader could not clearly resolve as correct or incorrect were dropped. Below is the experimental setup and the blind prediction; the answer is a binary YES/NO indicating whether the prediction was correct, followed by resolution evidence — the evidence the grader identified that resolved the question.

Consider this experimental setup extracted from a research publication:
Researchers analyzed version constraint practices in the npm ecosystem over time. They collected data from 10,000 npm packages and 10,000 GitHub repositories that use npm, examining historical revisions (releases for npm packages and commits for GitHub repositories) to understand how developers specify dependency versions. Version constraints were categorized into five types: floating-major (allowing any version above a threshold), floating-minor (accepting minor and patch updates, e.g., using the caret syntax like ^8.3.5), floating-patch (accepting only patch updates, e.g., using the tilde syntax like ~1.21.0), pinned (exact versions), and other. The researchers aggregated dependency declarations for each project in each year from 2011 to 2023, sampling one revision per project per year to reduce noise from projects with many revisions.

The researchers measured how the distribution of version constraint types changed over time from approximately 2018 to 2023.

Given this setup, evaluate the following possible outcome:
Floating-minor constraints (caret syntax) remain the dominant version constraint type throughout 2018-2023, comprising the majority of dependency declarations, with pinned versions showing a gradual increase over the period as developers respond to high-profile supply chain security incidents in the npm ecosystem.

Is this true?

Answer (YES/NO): YES